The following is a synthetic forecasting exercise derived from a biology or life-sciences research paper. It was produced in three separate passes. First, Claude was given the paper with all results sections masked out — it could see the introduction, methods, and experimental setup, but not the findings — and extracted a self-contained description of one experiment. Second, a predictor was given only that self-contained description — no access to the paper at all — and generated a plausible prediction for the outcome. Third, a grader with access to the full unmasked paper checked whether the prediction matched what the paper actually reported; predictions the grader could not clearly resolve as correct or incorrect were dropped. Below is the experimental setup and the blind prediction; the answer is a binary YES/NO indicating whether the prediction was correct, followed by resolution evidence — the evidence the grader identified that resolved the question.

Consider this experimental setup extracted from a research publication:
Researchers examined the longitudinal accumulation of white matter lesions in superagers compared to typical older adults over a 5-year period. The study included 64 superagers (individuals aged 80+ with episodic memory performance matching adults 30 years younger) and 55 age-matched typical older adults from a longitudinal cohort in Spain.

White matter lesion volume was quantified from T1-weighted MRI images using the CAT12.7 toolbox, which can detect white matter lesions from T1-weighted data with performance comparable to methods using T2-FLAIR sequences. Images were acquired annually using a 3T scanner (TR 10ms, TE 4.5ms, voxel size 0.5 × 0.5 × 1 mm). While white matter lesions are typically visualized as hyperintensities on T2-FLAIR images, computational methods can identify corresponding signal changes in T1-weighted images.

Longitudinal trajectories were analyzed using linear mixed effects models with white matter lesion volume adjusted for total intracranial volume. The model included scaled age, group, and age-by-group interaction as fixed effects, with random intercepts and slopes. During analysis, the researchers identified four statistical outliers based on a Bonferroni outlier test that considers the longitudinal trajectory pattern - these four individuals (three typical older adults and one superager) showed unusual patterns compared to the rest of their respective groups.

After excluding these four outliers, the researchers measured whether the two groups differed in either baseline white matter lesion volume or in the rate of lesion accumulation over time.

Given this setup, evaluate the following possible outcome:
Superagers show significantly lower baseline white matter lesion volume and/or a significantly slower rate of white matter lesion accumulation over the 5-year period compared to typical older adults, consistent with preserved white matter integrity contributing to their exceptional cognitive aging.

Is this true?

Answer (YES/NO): NO